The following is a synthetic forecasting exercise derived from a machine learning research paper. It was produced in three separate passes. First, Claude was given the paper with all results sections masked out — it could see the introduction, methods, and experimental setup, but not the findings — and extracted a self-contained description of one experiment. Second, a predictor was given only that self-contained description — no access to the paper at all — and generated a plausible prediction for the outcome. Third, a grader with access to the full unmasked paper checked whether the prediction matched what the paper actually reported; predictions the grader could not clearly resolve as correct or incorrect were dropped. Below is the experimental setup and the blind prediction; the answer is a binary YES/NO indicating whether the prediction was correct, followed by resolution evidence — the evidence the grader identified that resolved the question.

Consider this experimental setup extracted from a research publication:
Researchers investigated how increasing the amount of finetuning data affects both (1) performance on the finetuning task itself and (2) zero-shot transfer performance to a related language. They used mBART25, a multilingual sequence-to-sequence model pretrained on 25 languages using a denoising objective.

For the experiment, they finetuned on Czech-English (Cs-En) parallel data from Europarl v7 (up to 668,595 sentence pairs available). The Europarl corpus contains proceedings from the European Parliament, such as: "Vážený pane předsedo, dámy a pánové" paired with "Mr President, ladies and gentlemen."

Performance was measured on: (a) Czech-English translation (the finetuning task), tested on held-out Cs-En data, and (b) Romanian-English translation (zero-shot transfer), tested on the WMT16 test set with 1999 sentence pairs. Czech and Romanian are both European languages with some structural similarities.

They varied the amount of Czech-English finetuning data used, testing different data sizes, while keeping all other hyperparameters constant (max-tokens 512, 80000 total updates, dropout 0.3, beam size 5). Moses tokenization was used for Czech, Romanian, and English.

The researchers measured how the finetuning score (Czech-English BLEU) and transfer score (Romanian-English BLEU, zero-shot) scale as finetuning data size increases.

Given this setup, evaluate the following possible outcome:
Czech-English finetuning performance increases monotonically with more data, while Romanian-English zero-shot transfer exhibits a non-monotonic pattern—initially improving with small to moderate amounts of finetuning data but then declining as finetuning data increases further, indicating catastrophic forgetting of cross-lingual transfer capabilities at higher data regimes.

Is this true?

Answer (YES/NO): YES